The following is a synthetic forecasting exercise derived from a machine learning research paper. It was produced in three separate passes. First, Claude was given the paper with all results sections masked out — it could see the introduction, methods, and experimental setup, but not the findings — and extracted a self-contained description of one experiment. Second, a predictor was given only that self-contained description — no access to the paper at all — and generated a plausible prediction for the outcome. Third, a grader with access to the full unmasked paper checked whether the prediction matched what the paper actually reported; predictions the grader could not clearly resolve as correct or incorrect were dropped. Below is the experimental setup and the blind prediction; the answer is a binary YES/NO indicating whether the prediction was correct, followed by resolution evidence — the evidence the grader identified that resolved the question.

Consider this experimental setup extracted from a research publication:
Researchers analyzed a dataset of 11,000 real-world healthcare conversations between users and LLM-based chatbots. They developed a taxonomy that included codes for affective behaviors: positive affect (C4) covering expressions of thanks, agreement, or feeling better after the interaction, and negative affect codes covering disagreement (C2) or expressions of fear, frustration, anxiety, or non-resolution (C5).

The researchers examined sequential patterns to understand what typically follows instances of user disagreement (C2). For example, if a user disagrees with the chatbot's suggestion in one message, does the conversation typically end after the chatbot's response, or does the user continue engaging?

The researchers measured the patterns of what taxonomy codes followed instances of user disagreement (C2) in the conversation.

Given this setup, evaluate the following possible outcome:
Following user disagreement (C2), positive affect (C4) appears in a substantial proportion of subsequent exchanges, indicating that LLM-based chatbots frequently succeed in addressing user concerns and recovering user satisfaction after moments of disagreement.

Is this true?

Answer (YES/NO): NO